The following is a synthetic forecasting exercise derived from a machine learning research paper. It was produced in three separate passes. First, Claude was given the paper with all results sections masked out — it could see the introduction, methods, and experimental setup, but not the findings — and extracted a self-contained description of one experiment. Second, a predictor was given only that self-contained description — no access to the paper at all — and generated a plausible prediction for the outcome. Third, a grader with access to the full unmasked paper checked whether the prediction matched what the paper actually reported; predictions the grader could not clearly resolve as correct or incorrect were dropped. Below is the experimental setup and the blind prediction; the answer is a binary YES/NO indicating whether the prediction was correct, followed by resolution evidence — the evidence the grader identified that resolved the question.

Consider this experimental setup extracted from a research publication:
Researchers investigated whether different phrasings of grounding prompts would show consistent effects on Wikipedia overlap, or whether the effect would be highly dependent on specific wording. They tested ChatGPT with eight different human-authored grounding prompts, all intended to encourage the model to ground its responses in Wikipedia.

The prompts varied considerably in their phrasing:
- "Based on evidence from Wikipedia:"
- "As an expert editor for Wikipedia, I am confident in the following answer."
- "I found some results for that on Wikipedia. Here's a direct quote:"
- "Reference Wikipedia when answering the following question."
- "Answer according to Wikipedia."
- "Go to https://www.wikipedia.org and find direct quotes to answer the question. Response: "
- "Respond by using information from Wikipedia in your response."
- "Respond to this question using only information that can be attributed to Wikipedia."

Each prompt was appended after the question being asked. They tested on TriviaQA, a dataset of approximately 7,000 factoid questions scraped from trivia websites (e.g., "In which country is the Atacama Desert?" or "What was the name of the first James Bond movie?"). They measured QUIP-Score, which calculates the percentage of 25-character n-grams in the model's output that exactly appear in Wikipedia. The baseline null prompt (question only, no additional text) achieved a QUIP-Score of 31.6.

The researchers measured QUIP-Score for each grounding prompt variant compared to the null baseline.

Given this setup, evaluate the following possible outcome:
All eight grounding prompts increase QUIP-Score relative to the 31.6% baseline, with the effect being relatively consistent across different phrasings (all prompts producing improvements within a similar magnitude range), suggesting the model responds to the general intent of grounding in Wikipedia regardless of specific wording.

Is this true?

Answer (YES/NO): NO